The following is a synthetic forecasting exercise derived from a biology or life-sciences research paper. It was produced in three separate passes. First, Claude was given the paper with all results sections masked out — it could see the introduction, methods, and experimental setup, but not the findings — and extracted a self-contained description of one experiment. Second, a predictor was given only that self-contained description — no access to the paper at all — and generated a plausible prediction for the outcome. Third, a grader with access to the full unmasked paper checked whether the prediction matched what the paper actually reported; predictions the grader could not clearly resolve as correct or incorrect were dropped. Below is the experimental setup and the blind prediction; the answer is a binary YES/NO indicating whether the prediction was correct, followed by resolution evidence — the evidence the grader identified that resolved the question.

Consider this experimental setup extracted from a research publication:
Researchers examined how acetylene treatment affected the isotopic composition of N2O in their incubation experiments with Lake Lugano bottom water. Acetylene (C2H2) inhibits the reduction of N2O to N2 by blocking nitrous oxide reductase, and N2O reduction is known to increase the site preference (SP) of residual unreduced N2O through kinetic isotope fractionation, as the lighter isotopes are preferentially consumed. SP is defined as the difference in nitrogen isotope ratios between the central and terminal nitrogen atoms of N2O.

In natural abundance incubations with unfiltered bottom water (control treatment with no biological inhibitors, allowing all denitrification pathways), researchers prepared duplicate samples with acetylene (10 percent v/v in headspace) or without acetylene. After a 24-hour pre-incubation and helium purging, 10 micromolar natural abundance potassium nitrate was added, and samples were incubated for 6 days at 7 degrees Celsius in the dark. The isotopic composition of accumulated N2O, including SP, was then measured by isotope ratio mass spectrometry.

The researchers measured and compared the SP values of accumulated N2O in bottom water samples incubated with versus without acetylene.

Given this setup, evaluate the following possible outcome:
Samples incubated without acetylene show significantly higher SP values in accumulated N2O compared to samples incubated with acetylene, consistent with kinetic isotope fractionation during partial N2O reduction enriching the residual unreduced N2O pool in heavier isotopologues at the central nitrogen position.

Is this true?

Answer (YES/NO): NO